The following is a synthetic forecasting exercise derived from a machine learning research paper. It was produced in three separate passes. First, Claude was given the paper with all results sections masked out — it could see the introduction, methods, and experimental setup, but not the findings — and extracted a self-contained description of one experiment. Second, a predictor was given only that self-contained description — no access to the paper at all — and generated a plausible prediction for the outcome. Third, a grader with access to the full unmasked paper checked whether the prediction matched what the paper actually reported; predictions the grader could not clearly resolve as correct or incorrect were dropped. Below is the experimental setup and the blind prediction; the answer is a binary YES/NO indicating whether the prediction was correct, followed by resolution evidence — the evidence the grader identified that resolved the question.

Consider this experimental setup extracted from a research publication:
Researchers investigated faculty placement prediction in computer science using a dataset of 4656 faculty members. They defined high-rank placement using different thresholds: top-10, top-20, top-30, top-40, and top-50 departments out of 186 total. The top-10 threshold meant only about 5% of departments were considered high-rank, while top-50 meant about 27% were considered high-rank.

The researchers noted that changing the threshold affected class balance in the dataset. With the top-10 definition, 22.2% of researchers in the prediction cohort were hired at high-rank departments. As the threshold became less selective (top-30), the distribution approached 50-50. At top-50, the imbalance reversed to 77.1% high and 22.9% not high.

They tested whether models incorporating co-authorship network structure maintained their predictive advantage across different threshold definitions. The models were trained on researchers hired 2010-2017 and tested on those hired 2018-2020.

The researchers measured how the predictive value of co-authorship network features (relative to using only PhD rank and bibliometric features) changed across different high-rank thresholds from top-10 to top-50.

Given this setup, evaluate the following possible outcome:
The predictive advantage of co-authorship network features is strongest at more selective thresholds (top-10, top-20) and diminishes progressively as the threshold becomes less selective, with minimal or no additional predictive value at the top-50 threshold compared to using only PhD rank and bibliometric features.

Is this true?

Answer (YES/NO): NO